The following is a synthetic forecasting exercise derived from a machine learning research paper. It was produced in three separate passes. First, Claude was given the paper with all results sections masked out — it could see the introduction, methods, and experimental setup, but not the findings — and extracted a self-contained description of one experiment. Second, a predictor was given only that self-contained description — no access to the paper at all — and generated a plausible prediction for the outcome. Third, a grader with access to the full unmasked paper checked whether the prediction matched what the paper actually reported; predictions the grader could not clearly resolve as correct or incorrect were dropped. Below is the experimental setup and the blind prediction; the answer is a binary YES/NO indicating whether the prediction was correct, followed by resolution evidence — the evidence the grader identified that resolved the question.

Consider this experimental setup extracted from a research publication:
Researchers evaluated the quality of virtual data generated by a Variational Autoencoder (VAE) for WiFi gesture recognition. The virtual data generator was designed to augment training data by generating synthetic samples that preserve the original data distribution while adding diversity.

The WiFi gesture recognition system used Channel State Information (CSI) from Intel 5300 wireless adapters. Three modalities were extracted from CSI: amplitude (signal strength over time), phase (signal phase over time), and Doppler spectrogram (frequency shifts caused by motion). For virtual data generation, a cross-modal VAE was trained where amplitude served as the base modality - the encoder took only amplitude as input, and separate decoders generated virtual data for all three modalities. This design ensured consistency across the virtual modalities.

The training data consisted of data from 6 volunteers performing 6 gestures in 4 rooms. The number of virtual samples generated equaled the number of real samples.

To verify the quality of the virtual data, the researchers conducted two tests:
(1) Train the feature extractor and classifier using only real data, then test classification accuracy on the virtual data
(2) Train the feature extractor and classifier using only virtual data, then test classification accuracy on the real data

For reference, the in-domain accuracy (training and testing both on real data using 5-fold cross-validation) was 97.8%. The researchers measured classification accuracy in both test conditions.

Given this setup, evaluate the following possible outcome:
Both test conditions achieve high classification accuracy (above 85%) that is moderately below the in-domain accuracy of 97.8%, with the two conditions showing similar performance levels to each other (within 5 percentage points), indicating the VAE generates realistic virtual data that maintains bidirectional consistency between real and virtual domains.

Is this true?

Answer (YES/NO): NO